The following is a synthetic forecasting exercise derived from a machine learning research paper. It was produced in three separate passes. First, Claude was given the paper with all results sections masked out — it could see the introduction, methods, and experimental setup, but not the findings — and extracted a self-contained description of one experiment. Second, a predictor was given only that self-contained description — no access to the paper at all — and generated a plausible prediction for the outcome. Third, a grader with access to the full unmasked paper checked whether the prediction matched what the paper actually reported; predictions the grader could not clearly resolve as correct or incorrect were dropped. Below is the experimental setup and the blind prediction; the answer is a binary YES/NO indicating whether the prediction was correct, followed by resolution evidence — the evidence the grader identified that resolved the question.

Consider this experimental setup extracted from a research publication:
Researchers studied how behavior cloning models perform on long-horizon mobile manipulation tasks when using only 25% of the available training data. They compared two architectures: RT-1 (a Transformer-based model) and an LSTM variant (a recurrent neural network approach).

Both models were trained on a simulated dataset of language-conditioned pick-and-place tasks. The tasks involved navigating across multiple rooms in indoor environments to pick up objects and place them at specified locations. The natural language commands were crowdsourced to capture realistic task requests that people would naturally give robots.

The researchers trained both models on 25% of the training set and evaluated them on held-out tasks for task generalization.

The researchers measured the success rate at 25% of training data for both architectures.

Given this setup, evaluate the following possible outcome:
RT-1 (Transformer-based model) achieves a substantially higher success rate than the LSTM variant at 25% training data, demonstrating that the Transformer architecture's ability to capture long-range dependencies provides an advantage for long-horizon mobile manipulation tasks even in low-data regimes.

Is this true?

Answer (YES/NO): NO